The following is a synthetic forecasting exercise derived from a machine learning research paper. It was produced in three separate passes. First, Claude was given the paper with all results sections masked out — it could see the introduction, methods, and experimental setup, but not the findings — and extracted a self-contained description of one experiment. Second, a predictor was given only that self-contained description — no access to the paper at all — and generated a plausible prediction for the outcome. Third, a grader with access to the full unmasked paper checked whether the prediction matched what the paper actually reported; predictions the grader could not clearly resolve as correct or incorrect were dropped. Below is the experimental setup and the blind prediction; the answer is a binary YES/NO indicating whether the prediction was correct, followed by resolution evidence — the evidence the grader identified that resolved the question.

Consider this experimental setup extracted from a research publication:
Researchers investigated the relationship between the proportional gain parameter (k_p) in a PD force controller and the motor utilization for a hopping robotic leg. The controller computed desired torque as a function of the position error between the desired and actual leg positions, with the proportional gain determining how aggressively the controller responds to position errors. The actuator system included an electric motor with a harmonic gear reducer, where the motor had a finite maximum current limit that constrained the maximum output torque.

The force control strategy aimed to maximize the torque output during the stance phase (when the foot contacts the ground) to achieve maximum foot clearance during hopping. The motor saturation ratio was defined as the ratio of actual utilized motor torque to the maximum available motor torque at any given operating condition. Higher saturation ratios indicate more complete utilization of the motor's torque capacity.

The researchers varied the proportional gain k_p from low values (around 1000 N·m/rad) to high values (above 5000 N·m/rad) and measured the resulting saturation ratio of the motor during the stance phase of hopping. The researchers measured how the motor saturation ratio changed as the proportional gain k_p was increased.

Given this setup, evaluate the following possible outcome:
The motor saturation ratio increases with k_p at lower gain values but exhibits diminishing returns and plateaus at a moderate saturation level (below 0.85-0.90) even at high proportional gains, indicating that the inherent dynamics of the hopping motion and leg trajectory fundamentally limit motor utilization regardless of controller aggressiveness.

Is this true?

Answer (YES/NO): NO